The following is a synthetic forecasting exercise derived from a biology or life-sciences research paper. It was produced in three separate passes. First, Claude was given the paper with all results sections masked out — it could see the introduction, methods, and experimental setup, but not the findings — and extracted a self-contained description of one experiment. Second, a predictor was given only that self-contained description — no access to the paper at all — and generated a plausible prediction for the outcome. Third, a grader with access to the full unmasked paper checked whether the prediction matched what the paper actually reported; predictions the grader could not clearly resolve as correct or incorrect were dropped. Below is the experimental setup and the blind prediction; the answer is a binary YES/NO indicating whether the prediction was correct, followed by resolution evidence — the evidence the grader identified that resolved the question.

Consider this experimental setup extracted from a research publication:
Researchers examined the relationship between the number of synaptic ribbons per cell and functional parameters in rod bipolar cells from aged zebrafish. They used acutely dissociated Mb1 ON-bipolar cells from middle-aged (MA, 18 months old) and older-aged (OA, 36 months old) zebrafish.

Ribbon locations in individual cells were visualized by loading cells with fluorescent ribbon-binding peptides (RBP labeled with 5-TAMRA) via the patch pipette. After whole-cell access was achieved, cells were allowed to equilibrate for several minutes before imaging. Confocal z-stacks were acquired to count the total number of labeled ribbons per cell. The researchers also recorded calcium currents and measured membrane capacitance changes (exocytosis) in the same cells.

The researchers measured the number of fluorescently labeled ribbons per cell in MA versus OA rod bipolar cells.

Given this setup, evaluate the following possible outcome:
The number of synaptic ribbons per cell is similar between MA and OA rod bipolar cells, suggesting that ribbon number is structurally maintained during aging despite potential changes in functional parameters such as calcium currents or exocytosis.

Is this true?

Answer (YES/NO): NO